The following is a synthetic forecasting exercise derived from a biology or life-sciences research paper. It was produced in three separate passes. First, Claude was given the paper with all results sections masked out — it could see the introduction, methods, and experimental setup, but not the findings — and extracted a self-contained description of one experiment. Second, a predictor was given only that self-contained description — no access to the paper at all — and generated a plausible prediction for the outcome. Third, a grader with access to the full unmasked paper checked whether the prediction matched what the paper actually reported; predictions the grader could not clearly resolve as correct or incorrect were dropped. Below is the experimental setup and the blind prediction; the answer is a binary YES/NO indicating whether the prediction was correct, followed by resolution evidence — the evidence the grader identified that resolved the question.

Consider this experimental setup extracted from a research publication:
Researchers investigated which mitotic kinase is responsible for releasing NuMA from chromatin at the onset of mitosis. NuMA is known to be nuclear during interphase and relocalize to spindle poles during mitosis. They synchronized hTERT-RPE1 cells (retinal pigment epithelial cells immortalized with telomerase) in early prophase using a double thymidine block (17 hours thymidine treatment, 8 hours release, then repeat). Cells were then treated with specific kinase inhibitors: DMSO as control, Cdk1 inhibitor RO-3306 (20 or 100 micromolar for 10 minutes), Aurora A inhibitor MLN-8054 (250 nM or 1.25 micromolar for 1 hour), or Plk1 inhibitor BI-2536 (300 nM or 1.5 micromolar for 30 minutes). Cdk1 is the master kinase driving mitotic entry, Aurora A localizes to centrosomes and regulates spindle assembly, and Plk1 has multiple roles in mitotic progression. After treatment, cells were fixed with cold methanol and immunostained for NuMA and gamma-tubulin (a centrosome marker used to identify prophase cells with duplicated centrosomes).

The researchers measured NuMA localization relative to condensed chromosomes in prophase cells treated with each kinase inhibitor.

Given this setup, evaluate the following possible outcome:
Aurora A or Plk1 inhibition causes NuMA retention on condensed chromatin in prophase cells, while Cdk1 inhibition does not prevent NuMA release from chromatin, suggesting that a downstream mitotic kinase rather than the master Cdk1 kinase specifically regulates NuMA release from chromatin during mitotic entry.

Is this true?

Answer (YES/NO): NO